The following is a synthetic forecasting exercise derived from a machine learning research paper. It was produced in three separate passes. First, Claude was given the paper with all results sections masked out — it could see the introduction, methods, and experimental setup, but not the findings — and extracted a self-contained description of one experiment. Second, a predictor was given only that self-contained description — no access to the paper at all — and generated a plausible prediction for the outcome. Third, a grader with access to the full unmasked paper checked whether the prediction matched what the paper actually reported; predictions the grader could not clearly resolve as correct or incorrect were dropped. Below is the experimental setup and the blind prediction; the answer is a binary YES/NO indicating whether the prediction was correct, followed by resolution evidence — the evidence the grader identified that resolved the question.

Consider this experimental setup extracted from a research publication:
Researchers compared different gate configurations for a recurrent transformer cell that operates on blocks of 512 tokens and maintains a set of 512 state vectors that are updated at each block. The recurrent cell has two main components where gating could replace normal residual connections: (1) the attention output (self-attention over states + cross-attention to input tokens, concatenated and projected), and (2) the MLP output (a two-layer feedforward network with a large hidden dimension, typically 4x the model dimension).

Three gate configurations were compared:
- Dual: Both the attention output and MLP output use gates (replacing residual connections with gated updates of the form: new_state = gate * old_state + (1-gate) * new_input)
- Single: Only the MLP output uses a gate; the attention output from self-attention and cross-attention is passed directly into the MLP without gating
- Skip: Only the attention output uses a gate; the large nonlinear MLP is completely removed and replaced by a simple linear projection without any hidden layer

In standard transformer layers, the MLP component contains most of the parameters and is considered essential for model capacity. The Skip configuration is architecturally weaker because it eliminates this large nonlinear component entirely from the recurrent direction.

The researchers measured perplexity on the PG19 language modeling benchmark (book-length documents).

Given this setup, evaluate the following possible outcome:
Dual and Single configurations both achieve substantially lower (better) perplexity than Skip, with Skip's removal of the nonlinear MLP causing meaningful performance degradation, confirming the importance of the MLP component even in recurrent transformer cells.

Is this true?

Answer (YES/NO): NO